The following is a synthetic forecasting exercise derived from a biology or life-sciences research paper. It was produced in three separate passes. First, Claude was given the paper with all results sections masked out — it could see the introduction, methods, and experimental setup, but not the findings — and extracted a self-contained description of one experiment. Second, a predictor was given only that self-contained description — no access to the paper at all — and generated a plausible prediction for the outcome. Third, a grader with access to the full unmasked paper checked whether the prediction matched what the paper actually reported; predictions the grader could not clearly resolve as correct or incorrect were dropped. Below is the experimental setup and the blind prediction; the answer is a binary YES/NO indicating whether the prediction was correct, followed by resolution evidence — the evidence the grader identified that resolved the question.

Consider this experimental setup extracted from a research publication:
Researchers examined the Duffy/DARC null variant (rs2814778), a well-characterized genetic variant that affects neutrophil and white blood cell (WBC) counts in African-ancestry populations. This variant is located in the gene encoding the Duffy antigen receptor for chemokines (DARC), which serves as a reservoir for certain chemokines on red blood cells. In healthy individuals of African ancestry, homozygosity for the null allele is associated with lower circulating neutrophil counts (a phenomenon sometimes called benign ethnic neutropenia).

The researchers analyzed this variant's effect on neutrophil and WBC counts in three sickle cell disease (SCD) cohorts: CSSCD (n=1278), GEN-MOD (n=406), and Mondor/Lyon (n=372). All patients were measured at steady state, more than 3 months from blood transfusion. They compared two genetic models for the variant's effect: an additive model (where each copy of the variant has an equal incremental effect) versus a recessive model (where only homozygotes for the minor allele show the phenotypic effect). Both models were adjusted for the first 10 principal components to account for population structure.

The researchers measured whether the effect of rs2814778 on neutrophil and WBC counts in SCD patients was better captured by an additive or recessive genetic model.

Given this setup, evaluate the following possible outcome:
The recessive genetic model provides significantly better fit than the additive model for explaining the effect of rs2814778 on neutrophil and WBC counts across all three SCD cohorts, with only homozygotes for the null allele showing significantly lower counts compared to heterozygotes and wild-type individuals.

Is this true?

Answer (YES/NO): NO